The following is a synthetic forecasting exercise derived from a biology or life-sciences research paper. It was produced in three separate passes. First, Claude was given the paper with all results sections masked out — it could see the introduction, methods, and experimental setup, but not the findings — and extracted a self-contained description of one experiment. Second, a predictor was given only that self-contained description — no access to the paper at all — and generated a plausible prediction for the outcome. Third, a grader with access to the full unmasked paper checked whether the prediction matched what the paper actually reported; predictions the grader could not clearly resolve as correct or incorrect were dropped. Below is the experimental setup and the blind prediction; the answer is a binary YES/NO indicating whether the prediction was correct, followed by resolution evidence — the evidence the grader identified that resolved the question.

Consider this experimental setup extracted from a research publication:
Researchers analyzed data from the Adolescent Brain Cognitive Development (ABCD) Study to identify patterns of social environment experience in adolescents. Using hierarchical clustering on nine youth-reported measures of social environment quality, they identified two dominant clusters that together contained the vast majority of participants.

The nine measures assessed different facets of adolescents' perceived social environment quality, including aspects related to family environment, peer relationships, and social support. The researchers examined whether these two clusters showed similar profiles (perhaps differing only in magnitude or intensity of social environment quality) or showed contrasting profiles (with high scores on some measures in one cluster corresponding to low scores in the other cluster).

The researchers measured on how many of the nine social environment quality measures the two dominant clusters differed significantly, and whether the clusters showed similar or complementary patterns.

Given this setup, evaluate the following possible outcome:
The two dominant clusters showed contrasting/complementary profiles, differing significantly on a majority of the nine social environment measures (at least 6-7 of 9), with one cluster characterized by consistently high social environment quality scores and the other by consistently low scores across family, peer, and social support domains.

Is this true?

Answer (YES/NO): NO